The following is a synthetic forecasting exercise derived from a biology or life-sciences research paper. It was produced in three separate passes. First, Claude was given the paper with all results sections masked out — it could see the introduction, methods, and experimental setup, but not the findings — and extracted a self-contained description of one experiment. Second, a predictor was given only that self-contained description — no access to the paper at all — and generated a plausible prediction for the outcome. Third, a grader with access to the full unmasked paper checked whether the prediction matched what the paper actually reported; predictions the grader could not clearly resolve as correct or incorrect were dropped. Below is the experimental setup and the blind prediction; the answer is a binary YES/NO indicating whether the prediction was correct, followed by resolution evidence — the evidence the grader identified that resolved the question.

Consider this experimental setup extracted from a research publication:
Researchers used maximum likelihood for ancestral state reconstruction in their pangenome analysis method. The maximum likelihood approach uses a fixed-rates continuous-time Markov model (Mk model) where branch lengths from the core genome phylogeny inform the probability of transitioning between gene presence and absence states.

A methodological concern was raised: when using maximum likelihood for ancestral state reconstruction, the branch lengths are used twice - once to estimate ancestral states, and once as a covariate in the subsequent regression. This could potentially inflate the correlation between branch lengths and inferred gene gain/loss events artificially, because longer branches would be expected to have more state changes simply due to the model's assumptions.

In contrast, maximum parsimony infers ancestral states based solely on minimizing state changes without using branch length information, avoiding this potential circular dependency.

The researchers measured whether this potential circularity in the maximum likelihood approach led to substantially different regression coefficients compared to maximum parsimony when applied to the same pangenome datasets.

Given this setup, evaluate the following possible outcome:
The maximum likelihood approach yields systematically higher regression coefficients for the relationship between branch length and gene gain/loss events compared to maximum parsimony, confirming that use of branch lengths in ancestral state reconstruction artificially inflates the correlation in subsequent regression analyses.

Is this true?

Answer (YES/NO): NO